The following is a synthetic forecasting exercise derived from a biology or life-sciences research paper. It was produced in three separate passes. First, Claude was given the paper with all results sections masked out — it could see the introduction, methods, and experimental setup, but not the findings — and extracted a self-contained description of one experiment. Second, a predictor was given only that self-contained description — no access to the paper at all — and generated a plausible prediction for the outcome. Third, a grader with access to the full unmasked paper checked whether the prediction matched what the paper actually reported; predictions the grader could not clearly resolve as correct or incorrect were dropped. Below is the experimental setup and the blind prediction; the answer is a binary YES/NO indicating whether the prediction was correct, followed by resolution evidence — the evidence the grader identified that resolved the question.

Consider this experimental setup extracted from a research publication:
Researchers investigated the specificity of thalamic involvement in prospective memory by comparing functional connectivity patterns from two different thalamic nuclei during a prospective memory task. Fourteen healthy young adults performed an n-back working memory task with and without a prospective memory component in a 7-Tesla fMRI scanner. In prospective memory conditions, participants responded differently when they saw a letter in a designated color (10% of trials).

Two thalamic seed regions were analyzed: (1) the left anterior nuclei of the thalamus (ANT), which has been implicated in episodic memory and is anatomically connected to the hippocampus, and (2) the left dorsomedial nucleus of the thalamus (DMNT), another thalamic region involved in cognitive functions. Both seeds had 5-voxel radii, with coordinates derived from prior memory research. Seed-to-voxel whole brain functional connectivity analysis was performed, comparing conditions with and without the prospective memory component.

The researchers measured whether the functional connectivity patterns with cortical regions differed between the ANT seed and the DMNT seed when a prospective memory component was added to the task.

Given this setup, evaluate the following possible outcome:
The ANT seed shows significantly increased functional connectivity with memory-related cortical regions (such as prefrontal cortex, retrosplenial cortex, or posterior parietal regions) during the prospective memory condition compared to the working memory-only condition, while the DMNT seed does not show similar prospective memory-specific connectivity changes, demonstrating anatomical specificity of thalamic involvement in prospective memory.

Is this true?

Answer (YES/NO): YES